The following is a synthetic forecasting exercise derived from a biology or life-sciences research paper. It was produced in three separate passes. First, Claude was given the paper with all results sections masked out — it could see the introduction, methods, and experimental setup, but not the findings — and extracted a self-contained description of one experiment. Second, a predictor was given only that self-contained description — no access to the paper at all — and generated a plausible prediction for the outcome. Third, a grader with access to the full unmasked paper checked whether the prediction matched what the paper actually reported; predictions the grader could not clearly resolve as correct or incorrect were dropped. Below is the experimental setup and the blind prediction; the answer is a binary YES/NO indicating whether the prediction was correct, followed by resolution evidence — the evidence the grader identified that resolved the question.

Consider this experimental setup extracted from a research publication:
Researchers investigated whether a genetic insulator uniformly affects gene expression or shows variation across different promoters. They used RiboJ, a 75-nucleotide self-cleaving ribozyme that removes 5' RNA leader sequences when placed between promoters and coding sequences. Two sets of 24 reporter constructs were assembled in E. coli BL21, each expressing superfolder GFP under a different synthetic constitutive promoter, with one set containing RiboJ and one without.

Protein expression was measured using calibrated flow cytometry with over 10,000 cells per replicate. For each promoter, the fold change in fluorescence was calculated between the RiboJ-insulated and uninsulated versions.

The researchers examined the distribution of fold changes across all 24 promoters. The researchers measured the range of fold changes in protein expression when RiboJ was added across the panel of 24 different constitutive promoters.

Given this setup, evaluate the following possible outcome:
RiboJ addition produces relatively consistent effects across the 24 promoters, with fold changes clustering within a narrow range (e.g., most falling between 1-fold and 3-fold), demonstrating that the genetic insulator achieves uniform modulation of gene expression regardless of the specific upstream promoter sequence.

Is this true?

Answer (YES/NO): NO